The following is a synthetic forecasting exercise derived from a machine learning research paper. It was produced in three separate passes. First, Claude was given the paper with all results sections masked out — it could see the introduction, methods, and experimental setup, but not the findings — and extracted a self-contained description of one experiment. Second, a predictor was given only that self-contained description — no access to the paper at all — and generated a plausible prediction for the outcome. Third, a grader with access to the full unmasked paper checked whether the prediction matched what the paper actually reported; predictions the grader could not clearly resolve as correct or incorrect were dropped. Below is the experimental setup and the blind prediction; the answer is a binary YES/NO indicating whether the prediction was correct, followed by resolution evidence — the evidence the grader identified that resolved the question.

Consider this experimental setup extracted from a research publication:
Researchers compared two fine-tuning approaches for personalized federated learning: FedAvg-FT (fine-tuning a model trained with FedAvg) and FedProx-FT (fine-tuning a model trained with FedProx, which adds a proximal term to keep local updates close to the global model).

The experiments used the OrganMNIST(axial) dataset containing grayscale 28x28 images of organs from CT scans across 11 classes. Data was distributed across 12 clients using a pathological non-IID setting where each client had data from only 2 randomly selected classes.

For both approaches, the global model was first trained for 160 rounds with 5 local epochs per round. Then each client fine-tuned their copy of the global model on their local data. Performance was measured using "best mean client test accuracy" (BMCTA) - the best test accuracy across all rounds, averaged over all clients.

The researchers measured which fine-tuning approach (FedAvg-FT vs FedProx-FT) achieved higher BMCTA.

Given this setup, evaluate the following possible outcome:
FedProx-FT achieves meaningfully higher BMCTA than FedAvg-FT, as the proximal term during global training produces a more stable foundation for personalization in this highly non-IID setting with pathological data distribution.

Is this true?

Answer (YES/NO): NO